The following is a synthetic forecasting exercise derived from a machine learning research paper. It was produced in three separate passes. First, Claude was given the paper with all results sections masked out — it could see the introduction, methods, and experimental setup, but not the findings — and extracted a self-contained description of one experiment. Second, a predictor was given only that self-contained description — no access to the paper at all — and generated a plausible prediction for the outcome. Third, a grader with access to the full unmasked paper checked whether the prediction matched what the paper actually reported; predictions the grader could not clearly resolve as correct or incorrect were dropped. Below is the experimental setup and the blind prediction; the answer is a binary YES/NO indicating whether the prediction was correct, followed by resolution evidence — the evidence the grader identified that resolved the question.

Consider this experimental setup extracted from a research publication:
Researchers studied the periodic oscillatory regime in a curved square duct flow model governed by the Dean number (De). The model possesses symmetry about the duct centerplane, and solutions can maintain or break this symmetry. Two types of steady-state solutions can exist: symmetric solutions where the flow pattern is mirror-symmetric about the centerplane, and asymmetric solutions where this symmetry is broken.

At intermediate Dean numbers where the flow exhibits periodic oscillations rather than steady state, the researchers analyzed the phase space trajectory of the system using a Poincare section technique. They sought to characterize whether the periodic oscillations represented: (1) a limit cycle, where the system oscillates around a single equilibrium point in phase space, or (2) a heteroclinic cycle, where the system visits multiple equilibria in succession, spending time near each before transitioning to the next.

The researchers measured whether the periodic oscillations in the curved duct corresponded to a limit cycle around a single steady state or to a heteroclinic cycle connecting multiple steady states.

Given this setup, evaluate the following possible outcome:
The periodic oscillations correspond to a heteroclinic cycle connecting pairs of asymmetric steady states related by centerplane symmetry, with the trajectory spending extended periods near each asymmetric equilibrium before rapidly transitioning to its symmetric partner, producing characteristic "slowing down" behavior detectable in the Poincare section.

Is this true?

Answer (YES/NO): NO